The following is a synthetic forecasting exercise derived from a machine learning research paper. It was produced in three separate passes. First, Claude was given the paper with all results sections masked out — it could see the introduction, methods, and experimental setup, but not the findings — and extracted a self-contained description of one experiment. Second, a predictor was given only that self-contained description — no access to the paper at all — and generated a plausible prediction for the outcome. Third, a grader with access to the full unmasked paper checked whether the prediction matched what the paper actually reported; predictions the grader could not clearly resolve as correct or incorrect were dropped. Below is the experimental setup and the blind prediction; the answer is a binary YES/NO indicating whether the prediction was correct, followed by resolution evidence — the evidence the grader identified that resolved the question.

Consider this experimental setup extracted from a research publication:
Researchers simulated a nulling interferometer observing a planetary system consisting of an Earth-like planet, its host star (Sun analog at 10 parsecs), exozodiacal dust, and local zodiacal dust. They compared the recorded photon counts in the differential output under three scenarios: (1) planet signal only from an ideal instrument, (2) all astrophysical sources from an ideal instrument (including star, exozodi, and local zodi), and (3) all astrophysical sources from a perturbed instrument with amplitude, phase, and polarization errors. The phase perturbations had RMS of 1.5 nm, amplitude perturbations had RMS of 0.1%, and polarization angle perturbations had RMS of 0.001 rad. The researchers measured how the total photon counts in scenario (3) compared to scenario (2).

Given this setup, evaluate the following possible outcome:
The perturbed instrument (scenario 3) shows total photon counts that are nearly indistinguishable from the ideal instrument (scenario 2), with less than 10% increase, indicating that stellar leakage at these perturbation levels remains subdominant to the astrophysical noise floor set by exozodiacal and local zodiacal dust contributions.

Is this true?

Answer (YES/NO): NO